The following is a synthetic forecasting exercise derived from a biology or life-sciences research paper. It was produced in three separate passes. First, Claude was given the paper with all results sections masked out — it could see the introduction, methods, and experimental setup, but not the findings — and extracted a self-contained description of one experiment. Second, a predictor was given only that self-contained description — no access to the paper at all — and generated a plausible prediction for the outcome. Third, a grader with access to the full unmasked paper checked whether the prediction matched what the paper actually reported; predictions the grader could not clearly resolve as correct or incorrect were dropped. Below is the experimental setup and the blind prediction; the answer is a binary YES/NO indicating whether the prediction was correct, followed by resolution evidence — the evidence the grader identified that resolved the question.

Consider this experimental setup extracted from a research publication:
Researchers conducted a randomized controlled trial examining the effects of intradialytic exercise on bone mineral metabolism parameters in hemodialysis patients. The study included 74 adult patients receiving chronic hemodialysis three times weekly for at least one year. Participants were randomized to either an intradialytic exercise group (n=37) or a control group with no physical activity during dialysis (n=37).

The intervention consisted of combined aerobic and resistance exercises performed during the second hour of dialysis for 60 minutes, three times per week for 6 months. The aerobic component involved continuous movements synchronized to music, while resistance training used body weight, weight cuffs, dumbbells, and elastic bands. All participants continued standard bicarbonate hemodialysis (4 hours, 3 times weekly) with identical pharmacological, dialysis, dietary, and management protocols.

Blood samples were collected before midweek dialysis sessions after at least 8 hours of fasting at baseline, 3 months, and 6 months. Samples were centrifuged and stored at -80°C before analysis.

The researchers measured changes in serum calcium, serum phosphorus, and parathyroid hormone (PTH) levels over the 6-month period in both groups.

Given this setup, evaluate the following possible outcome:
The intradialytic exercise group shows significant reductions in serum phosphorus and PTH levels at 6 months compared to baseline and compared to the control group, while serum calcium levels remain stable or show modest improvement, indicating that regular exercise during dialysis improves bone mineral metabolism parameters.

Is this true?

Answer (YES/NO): YES